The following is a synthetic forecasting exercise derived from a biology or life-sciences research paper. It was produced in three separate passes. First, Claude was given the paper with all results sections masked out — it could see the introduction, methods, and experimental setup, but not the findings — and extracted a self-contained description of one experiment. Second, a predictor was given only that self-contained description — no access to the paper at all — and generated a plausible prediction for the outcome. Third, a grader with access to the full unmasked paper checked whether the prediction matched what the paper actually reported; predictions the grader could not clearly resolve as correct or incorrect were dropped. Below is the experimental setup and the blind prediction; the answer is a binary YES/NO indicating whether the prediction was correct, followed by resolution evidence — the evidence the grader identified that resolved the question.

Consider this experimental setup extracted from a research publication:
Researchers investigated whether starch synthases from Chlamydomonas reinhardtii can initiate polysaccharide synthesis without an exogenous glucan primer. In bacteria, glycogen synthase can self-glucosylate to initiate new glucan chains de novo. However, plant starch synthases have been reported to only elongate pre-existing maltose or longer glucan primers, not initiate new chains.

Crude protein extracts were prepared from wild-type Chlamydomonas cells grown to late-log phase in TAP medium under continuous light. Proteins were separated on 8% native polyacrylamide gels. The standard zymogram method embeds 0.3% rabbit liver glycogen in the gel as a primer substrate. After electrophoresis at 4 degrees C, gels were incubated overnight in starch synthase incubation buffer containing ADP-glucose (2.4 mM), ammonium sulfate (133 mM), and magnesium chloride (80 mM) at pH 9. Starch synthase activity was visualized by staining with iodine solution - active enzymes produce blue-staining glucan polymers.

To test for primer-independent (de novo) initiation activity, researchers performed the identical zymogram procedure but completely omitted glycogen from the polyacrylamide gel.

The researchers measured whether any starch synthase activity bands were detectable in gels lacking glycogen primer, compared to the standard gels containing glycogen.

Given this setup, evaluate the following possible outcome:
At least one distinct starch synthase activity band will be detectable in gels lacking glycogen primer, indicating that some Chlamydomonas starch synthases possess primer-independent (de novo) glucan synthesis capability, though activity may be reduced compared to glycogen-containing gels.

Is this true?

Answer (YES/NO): YES